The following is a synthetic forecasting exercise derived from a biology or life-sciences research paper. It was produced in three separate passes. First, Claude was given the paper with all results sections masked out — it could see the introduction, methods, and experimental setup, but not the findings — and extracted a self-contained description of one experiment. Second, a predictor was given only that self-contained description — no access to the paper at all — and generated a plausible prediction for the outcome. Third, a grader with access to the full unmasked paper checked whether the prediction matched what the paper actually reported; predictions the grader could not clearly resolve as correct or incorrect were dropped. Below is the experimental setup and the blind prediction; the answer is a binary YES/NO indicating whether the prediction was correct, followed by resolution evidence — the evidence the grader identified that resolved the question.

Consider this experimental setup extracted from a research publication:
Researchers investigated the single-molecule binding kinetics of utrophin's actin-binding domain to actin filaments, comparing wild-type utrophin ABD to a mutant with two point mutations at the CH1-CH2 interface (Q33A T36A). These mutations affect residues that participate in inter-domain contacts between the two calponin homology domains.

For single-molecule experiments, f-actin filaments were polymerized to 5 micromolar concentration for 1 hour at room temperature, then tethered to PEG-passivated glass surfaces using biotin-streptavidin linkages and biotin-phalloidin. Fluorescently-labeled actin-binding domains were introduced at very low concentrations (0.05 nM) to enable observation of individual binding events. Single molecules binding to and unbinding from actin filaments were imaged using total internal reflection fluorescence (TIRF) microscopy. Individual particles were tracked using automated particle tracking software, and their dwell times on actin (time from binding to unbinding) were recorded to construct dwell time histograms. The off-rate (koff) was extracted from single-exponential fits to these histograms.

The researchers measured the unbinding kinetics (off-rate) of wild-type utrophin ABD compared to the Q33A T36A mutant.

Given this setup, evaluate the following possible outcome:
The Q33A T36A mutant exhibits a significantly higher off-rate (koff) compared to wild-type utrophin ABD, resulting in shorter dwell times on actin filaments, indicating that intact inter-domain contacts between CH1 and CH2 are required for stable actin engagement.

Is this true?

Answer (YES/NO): NO